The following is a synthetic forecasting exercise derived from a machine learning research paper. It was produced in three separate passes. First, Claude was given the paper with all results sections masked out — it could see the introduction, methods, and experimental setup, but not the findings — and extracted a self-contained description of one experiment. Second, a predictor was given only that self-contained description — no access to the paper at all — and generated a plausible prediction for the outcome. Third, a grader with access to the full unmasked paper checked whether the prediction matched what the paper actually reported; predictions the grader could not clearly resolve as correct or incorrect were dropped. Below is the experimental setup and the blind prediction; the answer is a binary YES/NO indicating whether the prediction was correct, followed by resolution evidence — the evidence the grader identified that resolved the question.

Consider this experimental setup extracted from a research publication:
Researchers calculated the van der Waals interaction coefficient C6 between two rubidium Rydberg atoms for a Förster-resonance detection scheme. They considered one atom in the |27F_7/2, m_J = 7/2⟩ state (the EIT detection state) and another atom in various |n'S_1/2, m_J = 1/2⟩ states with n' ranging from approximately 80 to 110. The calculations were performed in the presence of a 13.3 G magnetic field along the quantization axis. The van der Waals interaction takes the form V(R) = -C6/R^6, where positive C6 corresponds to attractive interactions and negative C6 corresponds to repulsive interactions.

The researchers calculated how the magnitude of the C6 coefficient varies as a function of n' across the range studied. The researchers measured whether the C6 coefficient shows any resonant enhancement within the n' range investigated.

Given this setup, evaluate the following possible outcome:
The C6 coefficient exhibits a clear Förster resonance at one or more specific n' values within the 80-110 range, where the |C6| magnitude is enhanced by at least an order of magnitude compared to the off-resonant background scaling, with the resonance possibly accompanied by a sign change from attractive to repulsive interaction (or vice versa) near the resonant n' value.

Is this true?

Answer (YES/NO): YES